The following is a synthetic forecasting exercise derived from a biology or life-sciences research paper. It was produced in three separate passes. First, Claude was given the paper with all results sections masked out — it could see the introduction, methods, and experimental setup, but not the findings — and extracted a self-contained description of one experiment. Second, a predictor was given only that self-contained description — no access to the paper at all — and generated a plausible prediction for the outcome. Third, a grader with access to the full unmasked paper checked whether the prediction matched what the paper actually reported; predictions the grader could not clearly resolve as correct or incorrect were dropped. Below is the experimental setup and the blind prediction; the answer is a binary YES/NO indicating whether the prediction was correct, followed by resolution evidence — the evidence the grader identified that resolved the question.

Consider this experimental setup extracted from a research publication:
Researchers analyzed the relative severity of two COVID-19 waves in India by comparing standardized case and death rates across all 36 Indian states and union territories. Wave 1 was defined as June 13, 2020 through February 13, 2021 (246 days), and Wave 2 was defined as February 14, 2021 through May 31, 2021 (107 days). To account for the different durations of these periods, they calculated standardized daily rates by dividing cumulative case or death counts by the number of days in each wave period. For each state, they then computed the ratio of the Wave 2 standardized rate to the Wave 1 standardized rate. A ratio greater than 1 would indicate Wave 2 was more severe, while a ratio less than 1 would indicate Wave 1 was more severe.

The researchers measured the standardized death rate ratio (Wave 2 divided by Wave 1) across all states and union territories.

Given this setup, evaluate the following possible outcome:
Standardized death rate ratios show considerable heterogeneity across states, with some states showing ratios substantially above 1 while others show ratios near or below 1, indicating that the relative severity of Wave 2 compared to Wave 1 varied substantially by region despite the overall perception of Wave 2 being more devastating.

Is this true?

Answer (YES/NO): NO